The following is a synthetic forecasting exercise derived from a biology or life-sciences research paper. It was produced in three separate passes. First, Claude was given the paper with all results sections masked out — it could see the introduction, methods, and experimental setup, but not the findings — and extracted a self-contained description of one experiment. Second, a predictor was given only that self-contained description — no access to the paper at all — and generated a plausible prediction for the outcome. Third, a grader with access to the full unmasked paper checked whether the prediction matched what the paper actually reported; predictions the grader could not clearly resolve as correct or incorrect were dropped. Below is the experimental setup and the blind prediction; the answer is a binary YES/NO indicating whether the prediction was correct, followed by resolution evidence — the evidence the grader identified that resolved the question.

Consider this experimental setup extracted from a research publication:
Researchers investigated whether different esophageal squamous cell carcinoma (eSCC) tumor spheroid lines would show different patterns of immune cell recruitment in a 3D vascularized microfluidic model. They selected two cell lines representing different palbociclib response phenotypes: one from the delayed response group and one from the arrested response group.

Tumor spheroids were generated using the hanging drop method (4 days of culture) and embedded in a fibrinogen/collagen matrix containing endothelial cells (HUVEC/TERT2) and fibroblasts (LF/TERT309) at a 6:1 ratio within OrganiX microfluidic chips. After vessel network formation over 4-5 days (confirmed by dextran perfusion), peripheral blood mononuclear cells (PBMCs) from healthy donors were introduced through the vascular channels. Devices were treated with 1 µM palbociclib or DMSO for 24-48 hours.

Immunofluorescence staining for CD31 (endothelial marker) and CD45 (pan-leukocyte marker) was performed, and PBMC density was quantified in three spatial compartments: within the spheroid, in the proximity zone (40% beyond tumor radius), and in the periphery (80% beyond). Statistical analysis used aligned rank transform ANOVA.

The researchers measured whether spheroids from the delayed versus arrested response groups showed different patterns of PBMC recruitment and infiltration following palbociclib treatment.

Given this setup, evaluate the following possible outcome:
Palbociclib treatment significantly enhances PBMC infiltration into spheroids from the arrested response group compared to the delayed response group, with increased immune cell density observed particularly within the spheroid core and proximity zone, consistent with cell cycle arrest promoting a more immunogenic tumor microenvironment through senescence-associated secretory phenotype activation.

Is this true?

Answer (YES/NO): NO